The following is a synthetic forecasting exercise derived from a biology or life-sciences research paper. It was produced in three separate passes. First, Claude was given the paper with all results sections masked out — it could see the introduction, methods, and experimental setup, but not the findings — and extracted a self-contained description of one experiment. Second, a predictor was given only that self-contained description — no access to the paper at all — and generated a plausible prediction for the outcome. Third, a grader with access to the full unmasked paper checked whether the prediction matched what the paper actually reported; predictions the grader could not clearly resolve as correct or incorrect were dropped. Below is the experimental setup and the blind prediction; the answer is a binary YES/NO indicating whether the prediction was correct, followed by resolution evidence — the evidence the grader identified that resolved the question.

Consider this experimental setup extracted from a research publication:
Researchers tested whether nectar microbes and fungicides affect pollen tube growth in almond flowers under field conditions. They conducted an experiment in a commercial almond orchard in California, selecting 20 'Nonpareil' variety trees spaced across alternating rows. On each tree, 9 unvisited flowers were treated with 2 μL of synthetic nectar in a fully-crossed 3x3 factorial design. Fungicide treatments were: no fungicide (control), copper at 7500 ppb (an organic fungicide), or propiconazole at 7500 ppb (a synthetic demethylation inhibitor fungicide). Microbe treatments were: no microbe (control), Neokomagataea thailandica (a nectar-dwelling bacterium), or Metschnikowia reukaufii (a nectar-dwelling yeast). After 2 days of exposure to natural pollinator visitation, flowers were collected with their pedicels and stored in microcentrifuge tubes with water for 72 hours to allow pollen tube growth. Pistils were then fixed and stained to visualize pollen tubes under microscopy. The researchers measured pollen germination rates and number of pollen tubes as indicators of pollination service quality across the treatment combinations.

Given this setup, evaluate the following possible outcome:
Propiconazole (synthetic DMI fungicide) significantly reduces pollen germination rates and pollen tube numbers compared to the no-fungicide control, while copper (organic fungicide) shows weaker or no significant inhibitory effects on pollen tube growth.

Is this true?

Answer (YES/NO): NO